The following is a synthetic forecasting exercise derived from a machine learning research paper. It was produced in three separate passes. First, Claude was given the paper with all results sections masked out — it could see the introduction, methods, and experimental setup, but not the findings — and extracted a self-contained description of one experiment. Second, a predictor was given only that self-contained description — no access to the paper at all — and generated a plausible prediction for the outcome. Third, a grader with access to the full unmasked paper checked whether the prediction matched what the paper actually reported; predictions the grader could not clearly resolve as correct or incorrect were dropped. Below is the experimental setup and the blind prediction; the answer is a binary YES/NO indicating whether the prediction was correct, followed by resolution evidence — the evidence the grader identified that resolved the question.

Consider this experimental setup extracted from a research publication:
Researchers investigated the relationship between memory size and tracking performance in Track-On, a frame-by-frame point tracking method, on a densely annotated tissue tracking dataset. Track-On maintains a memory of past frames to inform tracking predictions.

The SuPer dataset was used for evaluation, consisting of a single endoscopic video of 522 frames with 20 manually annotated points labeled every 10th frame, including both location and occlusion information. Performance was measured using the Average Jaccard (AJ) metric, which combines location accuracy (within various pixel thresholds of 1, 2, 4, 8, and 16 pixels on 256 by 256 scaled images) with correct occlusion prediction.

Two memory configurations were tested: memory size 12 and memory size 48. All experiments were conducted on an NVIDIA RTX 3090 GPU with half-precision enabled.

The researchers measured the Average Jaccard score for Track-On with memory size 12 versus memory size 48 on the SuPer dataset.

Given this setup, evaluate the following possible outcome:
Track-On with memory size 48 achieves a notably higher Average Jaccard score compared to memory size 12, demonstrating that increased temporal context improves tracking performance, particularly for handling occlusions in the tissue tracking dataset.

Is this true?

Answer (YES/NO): NO